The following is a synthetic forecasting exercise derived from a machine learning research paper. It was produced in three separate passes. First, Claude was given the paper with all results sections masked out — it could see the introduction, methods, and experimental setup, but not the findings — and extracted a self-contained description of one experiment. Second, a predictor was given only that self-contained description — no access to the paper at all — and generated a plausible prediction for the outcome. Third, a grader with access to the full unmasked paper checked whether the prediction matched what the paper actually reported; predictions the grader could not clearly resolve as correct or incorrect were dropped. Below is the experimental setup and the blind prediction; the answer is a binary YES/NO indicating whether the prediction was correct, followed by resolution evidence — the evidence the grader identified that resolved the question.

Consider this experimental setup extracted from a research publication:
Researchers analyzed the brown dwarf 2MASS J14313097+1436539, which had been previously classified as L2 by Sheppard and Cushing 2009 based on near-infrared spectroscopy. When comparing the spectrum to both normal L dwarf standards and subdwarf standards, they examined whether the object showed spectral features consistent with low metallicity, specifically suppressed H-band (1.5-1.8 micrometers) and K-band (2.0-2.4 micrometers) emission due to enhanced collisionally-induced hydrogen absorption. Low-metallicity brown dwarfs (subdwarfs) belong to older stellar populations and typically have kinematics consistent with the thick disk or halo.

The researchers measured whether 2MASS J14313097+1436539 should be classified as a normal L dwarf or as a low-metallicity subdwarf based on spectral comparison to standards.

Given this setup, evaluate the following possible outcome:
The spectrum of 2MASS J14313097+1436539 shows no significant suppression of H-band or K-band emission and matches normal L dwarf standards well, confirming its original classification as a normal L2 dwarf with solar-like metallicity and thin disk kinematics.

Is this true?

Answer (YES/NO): NO